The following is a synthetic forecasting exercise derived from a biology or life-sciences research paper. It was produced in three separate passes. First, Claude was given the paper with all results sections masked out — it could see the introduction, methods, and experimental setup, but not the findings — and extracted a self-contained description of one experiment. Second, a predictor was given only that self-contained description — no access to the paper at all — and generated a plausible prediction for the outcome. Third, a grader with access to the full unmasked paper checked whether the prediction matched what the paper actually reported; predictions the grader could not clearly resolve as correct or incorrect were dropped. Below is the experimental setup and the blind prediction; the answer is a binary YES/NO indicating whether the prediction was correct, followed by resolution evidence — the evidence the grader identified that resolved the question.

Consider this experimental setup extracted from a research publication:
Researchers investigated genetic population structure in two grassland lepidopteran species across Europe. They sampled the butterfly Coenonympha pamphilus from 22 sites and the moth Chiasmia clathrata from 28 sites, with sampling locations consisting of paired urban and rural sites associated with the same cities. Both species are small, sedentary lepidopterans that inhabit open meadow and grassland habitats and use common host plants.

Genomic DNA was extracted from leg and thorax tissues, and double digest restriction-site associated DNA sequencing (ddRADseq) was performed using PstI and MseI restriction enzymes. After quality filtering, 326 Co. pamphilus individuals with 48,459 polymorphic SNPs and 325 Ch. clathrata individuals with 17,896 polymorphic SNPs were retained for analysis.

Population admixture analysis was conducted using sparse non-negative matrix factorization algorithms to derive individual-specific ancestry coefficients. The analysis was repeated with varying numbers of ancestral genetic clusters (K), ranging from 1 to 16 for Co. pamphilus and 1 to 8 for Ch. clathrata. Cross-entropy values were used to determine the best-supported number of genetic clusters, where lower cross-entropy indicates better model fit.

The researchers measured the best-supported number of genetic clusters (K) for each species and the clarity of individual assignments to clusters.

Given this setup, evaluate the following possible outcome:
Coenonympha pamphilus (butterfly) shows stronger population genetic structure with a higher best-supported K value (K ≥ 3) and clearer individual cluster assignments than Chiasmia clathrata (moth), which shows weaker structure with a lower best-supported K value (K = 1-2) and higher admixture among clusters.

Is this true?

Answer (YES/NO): NO